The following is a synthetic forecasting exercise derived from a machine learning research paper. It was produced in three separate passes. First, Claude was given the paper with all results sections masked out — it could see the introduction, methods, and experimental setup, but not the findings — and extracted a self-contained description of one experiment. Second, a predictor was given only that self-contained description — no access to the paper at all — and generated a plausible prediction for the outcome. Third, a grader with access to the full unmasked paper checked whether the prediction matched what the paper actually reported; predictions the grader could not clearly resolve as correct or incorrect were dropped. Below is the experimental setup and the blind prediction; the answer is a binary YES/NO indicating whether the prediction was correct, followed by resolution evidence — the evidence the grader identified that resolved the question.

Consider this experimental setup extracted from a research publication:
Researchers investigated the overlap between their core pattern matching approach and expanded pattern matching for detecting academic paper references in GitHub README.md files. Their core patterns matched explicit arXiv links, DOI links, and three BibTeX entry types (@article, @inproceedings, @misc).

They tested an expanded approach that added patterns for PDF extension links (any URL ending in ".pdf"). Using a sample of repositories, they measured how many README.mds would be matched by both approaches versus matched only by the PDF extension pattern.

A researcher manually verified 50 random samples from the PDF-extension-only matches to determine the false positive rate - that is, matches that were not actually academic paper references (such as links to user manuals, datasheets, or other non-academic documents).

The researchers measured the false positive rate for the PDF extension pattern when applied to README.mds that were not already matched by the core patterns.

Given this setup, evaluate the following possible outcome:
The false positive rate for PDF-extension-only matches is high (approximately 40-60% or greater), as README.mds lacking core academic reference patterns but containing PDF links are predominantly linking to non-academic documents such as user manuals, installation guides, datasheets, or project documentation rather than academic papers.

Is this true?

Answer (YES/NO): YES